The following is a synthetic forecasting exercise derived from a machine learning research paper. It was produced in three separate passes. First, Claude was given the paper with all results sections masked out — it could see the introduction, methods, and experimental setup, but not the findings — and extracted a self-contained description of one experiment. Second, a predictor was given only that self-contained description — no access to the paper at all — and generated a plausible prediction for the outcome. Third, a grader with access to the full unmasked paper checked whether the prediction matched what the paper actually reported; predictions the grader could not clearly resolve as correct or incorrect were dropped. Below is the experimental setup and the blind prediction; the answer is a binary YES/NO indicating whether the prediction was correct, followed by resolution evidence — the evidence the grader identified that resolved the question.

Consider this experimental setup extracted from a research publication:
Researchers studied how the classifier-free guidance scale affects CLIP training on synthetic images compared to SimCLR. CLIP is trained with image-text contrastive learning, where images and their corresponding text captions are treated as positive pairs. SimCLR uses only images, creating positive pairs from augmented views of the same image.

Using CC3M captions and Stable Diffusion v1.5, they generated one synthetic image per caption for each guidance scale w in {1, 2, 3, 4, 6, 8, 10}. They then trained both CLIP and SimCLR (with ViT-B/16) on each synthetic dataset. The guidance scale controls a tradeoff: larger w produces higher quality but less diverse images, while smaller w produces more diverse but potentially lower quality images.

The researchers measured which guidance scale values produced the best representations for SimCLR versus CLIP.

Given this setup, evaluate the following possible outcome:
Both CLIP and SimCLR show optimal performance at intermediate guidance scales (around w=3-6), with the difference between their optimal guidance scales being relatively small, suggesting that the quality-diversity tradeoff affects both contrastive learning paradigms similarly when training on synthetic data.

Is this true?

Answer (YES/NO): NO